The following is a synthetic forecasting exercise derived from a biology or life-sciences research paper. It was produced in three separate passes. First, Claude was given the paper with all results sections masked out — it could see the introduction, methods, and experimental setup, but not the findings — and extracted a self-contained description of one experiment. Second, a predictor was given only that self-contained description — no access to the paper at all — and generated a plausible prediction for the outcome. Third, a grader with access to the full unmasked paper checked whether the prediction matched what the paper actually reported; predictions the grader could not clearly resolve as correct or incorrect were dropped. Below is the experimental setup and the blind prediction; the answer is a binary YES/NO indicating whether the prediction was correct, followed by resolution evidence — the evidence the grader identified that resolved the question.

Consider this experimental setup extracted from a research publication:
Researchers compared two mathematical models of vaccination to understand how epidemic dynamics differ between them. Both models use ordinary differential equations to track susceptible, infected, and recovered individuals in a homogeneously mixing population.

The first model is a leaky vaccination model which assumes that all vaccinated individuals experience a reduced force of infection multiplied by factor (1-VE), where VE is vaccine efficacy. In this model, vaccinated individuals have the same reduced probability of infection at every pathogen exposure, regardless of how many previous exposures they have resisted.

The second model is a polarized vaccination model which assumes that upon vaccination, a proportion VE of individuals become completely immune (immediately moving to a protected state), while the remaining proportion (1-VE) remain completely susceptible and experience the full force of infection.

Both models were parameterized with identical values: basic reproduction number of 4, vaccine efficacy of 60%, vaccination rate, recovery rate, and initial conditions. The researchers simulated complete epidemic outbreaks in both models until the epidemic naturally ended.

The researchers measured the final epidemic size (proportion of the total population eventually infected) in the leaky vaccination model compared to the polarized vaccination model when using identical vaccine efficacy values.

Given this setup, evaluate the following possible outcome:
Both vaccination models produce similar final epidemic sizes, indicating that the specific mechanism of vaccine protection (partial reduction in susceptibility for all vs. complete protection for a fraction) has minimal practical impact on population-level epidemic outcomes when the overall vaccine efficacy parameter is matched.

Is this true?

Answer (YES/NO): NO